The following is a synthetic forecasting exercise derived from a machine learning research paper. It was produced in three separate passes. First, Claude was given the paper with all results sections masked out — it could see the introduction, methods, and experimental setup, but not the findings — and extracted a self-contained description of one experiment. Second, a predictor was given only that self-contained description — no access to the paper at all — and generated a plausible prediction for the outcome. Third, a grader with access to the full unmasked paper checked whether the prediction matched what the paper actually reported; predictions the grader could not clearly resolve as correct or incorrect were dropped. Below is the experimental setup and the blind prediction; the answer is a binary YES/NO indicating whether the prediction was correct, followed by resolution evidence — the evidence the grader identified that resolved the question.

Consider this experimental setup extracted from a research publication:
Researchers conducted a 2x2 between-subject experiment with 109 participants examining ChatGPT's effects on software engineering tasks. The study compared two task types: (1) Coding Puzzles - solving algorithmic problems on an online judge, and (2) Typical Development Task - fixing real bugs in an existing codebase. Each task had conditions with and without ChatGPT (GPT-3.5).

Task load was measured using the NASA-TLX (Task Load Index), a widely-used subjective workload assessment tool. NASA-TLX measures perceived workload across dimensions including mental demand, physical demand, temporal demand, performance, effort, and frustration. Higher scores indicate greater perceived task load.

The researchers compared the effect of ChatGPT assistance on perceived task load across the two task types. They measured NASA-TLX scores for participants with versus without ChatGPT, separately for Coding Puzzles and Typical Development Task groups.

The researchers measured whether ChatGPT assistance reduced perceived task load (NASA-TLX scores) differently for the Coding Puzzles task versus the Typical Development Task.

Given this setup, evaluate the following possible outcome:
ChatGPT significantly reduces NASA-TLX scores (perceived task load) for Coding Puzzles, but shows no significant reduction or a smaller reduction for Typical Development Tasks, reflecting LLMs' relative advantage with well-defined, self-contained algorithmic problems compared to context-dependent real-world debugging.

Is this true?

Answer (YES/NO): NO